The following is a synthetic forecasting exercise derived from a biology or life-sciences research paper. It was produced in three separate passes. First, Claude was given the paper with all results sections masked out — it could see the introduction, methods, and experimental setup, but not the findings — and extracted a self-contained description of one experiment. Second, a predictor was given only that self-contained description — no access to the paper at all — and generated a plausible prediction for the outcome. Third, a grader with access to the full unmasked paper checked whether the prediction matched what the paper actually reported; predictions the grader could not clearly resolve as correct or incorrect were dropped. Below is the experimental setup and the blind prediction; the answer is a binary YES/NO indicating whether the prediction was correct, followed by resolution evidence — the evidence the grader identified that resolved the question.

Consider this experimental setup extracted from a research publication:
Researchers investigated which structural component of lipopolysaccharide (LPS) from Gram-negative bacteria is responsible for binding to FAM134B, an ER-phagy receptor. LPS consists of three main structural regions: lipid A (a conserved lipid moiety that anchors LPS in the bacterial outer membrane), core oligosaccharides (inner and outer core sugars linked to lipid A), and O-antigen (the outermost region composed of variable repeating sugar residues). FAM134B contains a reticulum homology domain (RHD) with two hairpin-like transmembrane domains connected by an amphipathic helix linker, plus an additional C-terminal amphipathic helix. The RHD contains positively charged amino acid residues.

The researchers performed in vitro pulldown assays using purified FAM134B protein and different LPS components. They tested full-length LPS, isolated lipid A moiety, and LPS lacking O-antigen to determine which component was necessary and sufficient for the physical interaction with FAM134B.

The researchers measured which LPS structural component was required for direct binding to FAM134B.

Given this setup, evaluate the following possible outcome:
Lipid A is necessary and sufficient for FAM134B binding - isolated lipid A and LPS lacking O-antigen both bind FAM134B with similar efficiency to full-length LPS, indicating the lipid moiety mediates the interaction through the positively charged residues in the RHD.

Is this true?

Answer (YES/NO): YES